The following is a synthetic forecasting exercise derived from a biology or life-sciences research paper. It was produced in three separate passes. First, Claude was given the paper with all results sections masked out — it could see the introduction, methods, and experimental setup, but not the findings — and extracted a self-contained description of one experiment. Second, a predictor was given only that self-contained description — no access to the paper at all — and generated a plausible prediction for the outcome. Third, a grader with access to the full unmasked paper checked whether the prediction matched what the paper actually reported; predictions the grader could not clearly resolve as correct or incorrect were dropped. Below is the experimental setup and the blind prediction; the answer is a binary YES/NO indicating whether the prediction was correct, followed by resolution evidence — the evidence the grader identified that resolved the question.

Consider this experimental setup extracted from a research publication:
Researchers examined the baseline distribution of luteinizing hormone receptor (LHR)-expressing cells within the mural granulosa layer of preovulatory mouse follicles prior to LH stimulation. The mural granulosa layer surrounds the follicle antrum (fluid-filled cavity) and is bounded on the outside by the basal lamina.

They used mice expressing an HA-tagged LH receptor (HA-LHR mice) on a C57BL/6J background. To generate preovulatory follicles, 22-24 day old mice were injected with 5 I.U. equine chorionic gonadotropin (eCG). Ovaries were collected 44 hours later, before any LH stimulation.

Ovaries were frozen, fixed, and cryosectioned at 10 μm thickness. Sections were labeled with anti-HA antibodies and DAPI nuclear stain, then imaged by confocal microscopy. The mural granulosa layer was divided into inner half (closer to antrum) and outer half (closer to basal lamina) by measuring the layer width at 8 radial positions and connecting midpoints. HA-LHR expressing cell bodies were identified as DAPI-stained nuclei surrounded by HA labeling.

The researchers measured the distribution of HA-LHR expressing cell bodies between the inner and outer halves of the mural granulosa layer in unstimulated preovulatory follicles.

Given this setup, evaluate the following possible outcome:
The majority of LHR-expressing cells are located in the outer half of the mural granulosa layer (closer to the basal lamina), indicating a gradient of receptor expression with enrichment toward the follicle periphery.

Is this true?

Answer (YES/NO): YES